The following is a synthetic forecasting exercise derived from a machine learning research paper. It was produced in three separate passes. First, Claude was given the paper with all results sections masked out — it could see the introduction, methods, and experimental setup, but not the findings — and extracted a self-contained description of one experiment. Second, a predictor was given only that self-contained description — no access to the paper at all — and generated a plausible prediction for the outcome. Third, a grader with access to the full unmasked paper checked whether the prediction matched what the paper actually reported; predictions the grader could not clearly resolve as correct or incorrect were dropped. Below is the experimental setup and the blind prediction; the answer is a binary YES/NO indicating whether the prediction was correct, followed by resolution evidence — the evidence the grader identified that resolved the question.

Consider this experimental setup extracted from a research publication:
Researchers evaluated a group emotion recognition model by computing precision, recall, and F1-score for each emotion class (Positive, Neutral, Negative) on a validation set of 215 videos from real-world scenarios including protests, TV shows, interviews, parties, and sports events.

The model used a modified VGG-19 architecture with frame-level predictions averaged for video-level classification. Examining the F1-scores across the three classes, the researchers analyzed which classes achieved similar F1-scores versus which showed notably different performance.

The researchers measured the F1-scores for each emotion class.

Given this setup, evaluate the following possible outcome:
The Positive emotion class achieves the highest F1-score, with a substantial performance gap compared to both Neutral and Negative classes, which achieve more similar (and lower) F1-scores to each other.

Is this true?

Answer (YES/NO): NO